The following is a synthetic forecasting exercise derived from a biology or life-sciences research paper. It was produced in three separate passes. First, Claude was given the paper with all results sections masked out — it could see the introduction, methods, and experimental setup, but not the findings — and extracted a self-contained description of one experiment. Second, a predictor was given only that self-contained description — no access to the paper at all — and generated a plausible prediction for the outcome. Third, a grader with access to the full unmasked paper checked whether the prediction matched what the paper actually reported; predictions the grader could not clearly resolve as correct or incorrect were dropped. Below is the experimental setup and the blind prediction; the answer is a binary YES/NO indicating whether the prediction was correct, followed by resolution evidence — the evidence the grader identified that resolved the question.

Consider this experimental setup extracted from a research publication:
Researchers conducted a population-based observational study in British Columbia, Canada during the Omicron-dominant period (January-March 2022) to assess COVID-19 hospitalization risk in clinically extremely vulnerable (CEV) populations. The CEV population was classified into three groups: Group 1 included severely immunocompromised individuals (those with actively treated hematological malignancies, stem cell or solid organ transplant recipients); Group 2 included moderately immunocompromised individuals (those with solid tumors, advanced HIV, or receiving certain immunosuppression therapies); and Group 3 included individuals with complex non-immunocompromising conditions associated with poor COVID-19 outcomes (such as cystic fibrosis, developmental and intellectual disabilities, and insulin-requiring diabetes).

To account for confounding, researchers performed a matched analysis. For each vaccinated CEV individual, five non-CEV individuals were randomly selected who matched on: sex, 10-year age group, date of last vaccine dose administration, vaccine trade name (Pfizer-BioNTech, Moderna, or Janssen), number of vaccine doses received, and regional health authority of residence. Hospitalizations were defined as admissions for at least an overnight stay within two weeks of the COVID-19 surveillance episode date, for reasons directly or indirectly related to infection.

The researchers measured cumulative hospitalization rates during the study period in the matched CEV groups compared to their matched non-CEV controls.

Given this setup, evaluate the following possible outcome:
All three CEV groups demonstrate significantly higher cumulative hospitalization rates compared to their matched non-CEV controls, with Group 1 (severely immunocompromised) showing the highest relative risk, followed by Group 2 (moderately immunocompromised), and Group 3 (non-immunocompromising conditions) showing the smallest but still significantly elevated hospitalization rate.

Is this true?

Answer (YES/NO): NO